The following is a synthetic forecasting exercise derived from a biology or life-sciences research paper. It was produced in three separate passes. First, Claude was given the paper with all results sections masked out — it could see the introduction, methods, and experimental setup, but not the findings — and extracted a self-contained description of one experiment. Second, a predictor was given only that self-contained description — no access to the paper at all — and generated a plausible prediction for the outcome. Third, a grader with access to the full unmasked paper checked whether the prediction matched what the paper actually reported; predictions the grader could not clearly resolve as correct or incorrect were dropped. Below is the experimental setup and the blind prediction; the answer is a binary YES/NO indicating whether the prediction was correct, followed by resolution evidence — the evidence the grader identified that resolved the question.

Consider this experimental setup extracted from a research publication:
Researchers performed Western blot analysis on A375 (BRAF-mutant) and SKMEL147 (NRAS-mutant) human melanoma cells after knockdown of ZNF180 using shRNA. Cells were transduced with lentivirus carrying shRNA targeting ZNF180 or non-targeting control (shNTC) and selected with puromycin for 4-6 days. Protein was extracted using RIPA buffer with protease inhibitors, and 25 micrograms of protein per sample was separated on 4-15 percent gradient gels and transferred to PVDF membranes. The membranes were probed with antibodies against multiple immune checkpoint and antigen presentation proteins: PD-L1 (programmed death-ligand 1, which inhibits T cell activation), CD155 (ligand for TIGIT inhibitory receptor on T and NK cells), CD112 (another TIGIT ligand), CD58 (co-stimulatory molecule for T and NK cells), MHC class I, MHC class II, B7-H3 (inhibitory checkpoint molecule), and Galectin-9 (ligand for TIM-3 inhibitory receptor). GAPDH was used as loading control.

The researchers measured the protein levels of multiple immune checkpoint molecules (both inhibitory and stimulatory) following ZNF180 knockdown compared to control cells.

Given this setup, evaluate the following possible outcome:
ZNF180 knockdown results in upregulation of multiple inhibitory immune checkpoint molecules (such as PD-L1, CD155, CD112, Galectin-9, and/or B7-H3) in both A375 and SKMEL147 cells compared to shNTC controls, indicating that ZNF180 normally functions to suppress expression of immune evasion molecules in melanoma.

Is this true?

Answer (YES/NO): NO